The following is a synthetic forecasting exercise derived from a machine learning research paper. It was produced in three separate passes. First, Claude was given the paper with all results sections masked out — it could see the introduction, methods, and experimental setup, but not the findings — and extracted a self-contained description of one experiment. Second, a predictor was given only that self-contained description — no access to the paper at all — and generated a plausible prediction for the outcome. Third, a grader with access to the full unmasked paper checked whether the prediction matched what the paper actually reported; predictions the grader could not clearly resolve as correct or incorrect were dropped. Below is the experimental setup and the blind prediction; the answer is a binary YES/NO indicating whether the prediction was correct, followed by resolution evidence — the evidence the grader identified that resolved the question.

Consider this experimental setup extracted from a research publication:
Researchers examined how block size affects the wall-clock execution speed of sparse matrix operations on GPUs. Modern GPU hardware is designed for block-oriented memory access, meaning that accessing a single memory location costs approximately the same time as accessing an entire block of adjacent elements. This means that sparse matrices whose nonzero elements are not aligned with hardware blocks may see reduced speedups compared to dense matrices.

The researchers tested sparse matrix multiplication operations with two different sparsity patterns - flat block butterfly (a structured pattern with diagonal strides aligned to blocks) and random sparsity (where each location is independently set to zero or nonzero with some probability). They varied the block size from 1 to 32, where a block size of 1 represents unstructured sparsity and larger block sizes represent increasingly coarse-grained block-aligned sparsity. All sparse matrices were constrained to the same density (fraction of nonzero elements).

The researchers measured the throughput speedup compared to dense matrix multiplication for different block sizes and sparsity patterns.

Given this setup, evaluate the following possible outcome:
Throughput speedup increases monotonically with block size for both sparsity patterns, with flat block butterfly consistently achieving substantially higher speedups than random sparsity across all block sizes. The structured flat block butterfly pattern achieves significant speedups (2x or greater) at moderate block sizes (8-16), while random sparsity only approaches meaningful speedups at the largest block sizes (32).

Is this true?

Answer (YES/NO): NO